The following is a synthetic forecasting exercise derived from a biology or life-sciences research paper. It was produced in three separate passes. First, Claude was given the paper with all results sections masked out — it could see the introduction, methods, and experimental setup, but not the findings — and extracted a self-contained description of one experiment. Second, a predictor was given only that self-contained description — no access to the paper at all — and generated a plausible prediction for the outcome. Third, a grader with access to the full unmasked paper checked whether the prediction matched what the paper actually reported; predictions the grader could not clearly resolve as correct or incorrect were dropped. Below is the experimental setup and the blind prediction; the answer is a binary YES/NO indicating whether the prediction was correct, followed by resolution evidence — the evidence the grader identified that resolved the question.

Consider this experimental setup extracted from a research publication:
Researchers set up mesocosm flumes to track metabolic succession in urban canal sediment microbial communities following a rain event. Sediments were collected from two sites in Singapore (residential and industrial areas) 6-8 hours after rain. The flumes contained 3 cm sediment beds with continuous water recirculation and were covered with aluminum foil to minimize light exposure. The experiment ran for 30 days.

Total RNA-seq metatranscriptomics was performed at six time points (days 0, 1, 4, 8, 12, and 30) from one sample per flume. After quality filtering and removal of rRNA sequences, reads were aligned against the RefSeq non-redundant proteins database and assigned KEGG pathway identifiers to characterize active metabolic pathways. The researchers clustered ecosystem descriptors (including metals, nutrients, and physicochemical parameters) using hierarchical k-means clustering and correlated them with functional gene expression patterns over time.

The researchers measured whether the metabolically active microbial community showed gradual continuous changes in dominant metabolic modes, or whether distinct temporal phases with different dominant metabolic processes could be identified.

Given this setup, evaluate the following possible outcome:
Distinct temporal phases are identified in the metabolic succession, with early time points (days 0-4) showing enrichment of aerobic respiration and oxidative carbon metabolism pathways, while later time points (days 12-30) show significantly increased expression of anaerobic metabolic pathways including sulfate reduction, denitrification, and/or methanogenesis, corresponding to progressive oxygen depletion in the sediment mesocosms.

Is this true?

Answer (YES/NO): NO